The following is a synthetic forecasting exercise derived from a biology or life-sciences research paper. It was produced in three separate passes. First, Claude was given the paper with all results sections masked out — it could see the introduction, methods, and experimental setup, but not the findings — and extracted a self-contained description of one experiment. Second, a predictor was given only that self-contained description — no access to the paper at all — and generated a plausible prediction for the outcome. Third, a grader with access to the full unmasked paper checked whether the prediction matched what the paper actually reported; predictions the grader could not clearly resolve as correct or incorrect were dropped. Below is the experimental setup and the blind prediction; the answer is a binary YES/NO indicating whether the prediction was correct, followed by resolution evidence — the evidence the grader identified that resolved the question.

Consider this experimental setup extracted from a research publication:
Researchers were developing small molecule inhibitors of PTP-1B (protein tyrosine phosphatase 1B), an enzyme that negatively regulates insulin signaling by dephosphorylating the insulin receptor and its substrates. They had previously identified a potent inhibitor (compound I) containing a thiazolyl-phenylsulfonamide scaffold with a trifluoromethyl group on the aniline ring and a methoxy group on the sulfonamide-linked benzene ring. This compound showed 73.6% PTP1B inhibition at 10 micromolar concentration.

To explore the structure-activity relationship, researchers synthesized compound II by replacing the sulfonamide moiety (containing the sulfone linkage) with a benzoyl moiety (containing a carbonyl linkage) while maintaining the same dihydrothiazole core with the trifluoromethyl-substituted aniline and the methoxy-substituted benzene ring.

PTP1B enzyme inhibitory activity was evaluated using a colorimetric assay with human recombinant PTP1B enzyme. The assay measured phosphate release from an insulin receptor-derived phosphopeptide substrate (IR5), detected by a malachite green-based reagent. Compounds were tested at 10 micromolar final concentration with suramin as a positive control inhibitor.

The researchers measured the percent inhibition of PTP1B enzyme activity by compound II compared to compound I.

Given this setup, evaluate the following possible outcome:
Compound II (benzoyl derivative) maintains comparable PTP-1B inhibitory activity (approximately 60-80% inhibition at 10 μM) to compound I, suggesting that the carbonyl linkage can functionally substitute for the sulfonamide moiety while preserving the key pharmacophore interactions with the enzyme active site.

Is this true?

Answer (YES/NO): NO